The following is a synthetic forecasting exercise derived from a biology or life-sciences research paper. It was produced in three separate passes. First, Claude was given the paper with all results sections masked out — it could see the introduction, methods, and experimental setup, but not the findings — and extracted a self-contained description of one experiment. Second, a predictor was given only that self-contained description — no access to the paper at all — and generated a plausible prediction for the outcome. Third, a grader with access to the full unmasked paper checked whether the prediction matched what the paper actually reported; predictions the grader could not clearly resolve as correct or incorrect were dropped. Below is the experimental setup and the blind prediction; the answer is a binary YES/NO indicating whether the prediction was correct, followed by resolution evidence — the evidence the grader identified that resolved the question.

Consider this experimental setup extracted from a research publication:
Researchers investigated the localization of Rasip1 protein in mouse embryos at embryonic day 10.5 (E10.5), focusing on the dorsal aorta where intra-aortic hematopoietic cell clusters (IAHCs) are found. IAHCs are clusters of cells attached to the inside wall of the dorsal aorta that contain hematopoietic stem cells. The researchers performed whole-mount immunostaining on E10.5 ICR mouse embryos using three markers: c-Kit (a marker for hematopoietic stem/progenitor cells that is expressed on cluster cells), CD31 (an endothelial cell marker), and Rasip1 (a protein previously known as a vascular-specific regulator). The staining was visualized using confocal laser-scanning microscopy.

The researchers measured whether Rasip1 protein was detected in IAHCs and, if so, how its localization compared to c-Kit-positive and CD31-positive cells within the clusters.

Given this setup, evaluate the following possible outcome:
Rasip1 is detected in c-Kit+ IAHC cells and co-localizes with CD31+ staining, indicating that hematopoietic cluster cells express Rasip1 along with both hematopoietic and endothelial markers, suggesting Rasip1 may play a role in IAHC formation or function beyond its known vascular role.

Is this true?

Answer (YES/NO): YES